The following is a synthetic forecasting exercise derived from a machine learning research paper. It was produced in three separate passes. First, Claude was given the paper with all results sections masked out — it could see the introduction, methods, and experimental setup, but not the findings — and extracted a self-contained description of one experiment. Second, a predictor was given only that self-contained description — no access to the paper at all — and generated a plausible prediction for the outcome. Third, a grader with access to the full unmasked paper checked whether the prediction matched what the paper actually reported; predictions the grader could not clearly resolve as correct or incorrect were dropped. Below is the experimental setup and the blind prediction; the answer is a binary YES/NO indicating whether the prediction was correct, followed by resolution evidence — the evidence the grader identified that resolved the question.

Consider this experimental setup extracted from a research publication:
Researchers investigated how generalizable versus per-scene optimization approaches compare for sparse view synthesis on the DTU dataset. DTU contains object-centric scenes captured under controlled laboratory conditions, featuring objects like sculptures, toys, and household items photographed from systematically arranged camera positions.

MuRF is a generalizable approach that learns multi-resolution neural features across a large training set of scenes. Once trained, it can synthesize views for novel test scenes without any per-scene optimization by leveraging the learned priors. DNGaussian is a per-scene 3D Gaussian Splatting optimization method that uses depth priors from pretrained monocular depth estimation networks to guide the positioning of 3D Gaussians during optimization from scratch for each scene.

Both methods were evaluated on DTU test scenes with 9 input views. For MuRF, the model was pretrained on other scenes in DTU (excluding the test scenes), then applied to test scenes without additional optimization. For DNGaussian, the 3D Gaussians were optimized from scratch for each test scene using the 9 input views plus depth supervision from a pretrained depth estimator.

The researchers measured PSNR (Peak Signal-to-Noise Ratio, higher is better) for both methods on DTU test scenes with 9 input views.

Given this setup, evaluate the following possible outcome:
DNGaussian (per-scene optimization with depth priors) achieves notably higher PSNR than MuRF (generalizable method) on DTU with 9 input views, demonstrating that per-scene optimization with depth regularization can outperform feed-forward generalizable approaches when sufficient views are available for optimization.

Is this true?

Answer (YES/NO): NO